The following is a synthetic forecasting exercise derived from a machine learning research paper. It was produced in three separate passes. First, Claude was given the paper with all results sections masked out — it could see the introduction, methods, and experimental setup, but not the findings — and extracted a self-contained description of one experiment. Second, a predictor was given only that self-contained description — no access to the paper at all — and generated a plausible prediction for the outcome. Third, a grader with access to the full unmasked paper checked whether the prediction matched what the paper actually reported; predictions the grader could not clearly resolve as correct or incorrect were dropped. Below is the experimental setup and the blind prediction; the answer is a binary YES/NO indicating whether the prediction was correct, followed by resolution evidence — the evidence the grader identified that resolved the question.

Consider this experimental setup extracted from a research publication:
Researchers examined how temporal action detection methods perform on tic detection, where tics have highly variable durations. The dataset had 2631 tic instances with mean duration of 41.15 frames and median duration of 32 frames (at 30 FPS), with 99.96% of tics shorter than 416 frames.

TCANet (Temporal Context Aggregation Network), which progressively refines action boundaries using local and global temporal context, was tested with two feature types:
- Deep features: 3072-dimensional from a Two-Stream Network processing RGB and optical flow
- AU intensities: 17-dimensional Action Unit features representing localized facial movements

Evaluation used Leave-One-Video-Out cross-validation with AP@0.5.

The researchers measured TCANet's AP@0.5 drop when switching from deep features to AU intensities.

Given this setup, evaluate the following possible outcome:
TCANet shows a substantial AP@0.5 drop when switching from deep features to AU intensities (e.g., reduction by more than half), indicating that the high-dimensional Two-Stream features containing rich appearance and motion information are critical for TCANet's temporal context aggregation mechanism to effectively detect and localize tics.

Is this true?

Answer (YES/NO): NO